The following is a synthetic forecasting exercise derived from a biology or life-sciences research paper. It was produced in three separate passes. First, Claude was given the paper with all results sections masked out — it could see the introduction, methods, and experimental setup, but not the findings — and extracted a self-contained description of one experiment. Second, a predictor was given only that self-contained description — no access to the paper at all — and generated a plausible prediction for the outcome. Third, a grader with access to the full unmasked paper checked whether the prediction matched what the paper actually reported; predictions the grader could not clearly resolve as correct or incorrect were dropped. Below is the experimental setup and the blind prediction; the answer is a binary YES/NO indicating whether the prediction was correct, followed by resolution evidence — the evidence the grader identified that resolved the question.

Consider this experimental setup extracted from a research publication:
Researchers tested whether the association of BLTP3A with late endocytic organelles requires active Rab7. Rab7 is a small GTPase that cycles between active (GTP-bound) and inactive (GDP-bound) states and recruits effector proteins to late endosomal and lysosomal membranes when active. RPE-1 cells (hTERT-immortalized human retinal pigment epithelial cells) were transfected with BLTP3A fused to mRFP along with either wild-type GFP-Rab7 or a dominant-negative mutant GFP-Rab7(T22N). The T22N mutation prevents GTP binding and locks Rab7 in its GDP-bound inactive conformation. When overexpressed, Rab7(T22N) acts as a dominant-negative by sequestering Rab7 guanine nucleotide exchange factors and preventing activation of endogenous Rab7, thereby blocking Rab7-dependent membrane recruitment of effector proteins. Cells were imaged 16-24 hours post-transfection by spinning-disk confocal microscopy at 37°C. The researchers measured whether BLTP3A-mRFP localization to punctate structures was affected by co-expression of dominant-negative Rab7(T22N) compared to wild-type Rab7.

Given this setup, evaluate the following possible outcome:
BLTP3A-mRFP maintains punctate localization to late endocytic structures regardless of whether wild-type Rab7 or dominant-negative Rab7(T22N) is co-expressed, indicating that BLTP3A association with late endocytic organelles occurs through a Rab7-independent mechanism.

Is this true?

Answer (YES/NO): NO